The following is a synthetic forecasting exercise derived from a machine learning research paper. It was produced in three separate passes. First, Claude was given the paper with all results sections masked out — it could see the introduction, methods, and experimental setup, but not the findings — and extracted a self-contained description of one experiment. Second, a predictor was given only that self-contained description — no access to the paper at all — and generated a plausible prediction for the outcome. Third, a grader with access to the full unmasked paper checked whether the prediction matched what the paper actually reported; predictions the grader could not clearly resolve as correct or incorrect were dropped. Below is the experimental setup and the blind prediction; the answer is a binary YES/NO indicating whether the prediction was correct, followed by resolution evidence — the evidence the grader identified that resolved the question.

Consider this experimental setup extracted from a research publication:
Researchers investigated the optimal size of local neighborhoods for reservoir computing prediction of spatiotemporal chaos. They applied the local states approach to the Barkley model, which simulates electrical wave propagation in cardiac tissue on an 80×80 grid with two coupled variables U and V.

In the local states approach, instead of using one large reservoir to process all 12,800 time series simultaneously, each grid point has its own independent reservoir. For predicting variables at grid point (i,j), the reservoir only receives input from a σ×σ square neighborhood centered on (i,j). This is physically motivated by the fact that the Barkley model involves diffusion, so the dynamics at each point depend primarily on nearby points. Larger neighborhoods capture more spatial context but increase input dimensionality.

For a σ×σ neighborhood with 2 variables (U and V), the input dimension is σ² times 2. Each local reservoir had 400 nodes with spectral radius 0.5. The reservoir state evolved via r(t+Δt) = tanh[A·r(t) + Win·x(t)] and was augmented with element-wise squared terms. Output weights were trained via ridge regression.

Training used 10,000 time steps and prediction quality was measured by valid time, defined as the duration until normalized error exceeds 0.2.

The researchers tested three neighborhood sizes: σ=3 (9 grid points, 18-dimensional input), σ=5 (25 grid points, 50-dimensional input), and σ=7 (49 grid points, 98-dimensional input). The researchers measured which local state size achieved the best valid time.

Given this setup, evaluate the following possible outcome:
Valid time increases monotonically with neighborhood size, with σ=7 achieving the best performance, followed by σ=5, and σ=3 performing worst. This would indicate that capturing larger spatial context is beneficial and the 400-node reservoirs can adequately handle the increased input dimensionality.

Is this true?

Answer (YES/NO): NO